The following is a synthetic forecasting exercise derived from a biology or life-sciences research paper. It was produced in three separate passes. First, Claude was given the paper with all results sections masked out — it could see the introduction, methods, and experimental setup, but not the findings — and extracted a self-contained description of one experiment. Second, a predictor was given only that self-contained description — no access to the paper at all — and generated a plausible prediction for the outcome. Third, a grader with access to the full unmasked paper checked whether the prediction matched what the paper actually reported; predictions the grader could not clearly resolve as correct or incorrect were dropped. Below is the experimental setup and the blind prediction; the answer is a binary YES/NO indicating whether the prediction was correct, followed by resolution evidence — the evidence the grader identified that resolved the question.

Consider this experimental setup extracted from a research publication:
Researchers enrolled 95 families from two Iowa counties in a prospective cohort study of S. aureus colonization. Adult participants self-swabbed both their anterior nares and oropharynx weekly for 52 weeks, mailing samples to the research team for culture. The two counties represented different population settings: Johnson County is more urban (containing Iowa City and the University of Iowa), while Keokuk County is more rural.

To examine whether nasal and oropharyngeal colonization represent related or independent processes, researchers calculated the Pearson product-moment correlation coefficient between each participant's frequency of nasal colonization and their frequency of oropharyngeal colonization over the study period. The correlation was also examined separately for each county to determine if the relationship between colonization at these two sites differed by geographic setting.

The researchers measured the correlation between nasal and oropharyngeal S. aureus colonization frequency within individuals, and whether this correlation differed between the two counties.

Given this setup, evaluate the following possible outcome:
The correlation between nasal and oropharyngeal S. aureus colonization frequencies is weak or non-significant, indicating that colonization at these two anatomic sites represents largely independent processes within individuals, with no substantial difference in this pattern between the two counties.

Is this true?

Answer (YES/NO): NO